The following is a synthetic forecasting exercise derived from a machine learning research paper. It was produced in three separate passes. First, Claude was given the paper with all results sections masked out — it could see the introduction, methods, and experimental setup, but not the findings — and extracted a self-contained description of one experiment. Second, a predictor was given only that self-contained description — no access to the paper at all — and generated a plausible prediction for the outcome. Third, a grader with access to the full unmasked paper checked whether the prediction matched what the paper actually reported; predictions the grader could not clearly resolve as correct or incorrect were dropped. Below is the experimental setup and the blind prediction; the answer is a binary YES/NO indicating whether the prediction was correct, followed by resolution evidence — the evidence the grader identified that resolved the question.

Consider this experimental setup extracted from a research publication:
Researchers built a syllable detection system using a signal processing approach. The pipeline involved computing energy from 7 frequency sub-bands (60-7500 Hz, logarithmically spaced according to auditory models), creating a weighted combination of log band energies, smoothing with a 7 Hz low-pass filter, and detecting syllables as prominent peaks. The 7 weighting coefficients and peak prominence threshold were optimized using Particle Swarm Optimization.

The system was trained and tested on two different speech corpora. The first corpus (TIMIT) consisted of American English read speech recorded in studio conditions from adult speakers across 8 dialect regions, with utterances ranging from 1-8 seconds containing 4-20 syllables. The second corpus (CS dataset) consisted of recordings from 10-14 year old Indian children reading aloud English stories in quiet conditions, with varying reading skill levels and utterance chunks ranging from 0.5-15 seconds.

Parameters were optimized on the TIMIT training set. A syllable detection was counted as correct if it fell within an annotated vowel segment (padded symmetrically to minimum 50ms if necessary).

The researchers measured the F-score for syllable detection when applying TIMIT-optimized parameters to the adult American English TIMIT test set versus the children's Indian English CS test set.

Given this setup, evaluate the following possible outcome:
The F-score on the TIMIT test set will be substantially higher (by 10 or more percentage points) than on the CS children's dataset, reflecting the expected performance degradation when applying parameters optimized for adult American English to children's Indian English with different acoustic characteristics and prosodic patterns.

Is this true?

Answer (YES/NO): NO